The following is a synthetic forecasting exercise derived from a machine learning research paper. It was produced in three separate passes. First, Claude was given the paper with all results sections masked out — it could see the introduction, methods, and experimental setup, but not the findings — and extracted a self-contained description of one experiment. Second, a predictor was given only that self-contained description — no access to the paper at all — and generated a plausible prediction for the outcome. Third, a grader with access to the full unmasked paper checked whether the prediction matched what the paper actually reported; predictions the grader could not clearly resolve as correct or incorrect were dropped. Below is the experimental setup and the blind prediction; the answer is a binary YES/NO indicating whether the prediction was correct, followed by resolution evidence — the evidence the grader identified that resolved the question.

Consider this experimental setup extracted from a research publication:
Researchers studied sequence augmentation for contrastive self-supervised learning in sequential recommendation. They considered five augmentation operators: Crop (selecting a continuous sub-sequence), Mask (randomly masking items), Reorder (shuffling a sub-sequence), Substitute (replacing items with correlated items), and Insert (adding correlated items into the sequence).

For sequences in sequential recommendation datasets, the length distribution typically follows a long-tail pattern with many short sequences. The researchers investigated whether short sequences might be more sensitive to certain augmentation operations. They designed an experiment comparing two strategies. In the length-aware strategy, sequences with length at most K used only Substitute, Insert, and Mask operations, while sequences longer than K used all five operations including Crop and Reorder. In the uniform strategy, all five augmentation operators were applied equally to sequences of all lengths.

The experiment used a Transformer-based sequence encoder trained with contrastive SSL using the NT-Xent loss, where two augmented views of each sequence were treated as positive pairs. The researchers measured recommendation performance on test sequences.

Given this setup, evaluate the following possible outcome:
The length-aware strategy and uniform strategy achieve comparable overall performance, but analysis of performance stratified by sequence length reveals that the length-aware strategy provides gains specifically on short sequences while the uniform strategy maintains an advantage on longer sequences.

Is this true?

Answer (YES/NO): NO